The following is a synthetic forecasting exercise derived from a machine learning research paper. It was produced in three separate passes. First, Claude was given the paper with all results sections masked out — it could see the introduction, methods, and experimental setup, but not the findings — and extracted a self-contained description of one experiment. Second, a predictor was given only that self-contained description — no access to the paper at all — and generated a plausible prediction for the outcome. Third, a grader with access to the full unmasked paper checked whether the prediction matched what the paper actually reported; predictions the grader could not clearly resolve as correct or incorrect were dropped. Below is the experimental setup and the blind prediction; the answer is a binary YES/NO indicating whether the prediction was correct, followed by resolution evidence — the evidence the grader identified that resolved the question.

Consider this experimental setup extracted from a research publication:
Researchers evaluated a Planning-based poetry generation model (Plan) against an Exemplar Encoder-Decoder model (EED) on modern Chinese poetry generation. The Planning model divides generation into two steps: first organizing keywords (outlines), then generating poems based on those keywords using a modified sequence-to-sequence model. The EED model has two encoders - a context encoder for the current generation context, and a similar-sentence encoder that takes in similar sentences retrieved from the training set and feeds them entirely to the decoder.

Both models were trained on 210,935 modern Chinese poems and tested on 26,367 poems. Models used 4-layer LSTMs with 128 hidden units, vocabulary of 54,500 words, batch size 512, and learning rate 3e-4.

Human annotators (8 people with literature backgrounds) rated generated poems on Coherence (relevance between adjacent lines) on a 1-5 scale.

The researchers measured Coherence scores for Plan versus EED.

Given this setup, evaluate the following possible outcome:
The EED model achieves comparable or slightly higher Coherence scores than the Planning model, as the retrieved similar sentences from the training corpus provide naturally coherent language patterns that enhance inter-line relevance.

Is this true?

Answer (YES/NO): YES